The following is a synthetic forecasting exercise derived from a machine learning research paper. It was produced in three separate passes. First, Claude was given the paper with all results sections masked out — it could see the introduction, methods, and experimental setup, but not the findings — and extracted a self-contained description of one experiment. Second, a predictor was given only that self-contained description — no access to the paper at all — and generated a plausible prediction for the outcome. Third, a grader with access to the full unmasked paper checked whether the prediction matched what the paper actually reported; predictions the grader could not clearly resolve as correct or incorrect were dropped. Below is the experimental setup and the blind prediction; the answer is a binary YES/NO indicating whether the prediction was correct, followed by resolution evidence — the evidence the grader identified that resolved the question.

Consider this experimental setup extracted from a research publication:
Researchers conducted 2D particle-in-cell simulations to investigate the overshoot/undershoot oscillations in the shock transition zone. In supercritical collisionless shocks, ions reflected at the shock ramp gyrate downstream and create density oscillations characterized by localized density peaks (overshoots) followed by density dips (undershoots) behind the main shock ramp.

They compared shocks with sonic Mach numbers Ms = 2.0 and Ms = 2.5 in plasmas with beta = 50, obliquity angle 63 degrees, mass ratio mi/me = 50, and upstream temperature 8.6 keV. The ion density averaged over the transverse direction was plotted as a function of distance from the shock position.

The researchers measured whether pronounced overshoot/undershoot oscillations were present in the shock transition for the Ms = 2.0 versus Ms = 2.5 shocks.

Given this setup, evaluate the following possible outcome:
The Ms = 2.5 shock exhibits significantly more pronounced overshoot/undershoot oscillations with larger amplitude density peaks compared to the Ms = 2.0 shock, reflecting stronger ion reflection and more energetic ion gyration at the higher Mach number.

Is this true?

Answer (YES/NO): YES